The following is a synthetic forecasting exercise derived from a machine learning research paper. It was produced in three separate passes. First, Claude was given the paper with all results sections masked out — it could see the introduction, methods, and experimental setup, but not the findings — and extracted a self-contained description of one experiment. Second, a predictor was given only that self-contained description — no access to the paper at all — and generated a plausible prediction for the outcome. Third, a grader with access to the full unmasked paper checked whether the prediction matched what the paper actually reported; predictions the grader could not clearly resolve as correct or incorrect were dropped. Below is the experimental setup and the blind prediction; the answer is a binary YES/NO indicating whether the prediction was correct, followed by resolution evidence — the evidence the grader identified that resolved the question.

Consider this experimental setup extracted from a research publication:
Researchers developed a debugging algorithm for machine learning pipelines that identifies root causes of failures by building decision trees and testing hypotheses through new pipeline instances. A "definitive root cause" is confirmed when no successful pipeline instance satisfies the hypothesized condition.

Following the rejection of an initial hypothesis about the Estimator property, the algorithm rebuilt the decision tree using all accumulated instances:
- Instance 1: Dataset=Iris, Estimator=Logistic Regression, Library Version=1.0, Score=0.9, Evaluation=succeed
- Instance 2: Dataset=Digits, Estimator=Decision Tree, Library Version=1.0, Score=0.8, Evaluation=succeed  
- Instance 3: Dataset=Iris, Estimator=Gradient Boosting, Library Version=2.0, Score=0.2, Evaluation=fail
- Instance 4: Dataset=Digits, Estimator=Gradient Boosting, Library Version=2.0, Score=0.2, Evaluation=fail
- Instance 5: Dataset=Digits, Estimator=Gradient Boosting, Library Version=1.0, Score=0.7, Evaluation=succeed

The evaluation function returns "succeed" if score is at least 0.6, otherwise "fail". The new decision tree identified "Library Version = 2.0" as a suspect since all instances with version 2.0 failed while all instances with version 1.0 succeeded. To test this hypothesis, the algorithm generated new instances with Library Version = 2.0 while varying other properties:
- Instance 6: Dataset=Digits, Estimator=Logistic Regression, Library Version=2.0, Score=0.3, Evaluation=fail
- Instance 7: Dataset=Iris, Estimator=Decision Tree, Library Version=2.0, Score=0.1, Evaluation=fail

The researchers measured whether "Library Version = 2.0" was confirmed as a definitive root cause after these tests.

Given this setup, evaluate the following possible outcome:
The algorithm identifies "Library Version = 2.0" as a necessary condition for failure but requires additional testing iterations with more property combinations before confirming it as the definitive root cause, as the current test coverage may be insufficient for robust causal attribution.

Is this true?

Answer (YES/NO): NO